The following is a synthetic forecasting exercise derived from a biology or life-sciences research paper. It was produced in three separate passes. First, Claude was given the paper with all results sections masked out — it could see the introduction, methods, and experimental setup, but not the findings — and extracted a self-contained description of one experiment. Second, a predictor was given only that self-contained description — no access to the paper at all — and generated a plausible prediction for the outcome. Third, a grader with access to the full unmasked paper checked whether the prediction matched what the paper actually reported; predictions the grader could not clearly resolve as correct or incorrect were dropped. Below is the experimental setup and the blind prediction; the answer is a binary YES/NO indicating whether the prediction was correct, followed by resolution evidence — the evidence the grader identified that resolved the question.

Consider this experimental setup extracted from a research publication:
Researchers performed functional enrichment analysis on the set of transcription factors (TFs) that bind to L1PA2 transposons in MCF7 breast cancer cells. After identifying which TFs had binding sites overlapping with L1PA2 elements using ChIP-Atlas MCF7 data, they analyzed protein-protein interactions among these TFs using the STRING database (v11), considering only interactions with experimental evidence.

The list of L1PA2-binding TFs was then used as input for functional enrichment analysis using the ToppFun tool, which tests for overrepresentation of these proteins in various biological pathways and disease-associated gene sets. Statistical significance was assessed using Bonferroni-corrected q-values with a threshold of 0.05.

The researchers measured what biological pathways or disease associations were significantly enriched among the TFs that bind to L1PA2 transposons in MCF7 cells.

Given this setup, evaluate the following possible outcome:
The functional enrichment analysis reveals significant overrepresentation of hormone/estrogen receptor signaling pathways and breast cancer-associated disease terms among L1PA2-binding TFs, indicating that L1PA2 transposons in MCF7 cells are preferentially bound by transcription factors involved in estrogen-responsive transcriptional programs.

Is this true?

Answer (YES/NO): NO